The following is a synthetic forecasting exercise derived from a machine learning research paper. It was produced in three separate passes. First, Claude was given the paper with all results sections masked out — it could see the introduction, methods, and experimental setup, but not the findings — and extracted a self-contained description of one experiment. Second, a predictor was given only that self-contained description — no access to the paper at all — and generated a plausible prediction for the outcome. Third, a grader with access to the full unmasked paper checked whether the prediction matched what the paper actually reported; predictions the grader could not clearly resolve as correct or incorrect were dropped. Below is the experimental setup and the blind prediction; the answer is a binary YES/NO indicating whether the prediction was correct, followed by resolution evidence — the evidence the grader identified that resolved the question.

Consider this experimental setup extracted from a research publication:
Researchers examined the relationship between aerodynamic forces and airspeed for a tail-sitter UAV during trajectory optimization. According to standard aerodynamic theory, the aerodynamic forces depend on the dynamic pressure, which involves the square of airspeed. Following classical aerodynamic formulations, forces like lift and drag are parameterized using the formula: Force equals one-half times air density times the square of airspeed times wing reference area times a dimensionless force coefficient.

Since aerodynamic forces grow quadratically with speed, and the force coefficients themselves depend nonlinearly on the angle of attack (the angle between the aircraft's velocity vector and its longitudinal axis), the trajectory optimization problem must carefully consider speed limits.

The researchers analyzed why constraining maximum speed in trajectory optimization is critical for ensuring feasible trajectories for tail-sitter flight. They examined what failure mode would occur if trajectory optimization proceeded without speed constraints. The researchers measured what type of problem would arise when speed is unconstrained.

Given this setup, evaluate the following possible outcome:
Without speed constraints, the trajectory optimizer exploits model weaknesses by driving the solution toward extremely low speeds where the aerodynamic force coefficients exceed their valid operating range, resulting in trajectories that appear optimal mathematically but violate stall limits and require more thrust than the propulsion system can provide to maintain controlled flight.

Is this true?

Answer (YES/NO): NO